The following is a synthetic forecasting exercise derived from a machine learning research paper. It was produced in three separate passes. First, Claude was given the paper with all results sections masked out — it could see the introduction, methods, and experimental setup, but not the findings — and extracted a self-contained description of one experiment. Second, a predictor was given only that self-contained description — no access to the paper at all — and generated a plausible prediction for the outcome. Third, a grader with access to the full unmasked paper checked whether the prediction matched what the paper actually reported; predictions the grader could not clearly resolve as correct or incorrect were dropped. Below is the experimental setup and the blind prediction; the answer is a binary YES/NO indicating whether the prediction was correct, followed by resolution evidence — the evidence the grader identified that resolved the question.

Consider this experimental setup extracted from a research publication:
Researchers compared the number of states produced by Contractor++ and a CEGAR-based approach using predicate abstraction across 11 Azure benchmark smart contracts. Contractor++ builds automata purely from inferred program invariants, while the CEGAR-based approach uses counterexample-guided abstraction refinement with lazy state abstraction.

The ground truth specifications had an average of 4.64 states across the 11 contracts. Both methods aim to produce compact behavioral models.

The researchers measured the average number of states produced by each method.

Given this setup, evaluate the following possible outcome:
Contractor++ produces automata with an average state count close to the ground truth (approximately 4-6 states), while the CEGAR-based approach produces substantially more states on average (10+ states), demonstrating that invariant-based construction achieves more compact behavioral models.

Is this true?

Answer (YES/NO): NO